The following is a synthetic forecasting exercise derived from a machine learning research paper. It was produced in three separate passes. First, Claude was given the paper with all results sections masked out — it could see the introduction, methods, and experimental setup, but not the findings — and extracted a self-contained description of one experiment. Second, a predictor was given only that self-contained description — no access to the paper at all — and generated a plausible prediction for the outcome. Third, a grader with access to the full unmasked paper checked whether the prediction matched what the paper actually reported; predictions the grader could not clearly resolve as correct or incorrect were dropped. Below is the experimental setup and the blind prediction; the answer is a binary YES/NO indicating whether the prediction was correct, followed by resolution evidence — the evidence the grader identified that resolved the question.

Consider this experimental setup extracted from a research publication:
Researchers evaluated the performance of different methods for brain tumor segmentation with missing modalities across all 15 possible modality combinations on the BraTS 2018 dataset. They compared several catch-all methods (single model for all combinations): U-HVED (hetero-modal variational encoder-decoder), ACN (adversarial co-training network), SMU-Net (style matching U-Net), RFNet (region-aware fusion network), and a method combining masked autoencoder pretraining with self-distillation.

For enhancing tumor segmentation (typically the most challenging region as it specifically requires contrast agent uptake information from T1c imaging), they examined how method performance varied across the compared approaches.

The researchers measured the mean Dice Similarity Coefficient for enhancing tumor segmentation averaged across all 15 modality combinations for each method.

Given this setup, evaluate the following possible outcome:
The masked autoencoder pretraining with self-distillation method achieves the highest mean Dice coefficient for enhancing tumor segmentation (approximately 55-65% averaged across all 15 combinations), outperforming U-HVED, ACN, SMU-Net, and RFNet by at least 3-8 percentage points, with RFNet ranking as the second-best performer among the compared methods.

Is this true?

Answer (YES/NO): NO